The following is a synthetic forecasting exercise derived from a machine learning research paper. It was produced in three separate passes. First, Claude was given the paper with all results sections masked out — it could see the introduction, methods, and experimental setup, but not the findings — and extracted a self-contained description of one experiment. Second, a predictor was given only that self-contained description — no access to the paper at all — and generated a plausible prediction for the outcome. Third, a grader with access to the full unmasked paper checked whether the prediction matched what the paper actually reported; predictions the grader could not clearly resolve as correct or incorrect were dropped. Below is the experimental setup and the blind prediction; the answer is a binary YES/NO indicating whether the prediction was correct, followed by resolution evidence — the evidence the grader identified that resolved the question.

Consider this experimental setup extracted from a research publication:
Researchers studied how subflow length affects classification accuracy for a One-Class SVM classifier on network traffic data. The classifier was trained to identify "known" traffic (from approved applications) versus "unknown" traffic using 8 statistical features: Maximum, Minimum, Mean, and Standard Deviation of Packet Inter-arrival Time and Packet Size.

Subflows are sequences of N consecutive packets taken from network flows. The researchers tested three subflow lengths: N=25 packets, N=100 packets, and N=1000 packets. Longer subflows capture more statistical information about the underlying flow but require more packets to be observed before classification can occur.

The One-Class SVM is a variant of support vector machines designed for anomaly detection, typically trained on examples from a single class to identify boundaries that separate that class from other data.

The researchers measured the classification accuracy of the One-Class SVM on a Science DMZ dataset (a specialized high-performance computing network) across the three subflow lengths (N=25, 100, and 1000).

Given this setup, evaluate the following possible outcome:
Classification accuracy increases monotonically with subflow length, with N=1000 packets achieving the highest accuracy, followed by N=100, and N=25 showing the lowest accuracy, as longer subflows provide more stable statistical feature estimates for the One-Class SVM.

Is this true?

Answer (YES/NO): YES